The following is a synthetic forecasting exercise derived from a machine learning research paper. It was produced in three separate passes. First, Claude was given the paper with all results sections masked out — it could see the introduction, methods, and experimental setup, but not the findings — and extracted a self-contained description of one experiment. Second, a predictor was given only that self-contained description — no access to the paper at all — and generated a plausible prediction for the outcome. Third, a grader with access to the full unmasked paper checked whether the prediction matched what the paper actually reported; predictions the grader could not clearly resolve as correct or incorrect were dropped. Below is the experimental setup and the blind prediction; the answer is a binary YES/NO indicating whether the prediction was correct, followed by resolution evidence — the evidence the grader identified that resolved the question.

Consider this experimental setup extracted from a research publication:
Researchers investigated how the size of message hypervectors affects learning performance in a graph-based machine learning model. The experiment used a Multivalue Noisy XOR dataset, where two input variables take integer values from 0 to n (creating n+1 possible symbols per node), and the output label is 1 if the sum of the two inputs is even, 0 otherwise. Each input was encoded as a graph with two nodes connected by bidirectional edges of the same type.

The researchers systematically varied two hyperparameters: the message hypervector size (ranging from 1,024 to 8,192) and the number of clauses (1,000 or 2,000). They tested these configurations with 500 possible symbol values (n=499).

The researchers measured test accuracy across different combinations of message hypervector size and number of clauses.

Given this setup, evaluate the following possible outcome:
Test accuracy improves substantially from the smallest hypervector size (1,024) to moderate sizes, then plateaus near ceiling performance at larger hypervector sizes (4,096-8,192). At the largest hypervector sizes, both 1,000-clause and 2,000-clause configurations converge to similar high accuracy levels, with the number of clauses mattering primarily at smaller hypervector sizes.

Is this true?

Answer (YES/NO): NO